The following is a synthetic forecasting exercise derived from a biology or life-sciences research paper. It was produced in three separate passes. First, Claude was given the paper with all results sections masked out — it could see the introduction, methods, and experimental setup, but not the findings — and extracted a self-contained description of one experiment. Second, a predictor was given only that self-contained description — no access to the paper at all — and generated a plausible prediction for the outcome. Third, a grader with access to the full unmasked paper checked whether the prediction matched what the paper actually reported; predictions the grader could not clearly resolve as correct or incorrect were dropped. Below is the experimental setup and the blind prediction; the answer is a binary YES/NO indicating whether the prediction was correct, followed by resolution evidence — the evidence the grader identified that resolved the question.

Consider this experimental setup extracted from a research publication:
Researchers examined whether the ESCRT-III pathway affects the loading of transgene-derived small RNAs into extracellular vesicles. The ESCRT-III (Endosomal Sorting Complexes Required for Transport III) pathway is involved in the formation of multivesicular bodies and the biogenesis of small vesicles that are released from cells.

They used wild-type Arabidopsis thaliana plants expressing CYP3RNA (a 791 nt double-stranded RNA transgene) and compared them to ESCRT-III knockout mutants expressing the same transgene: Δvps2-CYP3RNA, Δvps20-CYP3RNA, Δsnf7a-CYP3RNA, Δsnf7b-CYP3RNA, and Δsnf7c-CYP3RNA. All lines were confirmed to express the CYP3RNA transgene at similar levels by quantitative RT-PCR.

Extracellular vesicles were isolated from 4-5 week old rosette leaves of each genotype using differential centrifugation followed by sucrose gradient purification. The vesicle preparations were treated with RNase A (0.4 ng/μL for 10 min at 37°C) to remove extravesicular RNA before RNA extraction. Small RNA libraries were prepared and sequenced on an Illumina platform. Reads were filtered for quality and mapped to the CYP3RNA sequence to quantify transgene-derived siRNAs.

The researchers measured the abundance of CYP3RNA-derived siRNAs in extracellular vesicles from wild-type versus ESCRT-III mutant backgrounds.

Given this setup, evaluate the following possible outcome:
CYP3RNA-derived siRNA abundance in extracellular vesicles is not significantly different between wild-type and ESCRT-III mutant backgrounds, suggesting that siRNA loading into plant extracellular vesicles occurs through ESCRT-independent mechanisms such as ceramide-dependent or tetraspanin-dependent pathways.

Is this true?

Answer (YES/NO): NO